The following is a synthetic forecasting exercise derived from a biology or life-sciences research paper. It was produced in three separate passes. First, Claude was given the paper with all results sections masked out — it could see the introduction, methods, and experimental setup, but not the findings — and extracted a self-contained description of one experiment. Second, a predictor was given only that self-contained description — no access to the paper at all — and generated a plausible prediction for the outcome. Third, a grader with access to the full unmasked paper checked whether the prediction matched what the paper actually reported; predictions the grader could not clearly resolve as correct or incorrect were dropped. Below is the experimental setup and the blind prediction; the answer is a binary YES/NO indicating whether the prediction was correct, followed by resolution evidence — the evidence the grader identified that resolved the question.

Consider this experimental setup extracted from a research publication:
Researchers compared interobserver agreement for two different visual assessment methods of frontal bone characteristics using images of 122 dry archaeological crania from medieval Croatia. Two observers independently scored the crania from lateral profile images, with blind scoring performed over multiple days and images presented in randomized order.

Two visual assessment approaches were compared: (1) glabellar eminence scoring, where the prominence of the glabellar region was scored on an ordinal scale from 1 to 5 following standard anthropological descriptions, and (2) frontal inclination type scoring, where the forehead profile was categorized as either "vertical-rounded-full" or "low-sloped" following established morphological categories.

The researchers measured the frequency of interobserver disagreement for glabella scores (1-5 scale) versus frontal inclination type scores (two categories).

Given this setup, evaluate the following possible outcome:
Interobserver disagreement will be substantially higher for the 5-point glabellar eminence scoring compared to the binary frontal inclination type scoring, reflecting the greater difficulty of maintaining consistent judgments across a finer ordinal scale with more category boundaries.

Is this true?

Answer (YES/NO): YES